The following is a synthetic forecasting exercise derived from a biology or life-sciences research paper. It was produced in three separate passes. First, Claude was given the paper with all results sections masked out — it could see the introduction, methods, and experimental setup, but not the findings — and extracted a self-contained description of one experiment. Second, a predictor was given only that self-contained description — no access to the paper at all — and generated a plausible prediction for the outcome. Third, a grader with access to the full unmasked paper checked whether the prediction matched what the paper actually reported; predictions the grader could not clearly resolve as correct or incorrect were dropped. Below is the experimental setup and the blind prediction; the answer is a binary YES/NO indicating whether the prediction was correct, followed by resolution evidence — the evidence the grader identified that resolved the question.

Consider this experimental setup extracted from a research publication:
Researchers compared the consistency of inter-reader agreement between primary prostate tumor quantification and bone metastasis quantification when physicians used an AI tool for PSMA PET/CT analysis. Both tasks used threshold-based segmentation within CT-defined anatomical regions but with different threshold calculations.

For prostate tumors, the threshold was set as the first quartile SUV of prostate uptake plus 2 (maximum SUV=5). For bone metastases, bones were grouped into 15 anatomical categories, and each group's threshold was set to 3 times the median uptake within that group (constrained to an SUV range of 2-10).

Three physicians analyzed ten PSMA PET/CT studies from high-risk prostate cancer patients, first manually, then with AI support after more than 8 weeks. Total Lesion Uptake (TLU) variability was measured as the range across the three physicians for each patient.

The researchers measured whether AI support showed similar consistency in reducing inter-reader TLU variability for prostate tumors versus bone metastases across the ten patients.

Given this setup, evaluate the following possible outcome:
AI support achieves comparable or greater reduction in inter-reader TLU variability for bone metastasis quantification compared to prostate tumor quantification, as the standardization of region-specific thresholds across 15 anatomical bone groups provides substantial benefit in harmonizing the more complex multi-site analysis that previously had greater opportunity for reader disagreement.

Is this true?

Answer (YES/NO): NO